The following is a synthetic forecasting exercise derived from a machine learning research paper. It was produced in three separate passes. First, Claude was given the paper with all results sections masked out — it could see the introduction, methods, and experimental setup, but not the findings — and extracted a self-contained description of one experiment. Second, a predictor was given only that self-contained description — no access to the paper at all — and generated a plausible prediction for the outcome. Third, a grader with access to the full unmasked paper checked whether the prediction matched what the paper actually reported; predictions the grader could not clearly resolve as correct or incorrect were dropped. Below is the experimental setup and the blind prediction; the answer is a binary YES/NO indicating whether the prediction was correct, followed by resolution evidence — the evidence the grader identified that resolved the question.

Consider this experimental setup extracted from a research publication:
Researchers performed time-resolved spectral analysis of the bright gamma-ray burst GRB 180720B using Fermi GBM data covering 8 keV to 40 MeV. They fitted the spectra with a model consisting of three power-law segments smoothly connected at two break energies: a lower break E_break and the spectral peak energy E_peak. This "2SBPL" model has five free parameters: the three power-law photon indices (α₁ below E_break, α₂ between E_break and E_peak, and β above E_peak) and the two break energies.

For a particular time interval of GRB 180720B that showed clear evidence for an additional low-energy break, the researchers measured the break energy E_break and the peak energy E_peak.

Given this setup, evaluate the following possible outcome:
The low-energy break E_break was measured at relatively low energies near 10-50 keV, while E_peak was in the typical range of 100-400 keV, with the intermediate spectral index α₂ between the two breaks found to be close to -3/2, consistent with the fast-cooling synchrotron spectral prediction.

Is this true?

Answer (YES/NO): NO